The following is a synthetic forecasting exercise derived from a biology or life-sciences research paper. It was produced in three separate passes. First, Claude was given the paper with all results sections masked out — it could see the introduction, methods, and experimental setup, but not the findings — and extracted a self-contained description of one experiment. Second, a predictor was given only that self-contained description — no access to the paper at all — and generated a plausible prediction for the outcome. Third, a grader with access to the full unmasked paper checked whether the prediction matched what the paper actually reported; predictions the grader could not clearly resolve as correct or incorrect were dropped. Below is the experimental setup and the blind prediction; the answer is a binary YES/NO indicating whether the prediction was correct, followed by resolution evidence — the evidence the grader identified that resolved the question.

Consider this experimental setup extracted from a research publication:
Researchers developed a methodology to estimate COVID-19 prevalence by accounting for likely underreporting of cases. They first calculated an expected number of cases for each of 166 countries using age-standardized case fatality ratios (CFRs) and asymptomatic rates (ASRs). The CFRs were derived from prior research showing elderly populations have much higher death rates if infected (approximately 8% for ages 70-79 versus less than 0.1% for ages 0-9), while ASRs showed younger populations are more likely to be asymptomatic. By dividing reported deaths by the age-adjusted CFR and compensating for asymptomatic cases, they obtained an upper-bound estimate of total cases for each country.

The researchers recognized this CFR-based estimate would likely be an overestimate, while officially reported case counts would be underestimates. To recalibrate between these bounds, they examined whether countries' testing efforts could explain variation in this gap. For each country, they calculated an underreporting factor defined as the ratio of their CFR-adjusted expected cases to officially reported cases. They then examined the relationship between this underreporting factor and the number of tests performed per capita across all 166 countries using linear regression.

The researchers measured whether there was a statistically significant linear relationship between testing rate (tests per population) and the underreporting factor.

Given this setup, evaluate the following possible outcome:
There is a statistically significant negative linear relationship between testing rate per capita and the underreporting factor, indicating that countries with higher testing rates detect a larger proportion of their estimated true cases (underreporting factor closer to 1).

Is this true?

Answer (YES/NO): YES